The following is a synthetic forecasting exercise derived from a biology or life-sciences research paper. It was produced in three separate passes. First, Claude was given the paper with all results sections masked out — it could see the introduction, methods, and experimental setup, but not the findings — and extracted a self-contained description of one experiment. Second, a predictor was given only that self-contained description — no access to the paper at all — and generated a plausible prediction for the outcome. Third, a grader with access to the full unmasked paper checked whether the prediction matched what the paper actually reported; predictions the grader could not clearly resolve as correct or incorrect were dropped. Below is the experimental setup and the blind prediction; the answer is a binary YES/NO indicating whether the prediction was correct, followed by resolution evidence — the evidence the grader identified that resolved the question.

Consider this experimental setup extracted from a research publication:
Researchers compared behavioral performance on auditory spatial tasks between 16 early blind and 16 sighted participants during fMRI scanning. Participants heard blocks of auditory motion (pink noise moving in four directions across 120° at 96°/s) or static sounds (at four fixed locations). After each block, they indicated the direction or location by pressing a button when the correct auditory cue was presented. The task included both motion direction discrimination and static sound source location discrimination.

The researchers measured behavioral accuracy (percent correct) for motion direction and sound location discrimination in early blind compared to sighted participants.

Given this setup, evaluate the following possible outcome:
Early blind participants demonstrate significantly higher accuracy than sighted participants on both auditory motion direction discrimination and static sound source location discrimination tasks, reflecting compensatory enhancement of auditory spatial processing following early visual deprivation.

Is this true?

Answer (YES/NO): NO